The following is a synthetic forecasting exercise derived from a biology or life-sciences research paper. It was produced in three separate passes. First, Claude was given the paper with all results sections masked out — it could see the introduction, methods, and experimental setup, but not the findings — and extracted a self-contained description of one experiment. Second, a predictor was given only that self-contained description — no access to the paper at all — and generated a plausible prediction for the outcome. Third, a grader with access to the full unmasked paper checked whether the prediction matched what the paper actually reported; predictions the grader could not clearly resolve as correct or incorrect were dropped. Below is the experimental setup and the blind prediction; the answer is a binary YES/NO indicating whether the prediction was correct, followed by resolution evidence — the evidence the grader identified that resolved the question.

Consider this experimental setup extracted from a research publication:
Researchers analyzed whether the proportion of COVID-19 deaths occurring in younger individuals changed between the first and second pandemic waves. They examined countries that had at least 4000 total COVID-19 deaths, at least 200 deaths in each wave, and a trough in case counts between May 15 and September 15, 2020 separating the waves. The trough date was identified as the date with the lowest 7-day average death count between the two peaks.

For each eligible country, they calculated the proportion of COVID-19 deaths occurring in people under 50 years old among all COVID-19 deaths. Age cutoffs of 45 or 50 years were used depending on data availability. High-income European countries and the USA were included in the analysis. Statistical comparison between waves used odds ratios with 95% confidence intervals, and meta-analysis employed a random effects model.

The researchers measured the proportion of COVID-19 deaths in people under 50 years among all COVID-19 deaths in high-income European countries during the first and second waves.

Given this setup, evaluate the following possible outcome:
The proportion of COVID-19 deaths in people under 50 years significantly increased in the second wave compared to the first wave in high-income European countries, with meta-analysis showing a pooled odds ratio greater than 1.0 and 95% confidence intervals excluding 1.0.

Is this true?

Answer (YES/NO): NO